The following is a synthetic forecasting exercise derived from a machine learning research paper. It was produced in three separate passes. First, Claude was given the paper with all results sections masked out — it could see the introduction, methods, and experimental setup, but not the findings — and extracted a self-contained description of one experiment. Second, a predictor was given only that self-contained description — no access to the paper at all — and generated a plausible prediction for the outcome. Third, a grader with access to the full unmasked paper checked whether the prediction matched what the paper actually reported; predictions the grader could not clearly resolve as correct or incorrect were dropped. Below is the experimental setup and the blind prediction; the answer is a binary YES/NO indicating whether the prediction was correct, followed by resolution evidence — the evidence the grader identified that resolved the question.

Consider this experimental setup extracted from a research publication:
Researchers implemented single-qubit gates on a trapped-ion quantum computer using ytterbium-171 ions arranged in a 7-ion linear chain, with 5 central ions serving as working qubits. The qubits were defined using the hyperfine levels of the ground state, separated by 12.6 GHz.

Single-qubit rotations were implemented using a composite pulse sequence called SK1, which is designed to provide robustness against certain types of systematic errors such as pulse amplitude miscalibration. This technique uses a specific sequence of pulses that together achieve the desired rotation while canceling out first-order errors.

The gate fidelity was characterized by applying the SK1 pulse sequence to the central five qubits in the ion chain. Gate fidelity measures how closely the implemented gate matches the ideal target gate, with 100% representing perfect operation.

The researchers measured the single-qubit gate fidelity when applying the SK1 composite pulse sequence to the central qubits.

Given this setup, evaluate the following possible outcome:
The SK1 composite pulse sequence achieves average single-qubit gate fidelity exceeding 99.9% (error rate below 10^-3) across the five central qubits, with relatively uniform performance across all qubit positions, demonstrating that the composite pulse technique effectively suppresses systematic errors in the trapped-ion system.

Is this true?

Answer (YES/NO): NO